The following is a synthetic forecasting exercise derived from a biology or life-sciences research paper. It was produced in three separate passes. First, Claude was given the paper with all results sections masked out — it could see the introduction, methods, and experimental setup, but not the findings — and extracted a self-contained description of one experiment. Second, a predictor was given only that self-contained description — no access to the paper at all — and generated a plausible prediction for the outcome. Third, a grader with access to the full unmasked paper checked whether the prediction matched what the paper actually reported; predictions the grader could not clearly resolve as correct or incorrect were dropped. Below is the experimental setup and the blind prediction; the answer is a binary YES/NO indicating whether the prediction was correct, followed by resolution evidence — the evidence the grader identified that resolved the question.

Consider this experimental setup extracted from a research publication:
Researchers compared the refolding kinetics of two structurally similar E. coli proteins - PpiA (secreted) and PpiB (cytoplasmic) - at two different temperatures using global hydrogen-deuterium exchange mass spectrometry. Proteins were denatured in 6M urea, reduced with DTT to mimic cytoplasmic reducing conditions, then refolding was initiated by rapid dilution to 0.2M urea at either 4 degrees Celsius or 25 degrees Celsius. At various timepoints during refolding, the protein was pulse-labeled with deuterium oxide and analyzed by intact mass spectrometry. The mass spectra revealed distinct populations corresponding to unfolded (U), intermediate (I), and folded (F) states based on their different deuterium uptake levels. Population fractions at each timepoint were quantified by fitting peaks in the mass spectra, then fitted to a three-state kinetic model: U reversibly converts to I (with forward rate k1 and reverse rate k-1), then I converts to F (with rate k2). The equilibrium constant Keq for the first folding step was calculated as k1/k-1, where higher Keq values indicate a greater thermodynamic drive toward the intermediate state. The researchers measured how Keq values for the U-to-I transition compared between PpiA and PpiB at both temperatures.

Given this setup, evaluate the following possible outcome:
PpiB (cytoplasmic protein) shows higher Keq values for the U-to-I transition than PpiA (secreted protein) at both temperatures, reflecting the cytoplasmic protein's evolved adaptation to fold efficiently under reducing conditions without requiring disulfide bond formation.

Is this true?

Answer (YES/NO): YES